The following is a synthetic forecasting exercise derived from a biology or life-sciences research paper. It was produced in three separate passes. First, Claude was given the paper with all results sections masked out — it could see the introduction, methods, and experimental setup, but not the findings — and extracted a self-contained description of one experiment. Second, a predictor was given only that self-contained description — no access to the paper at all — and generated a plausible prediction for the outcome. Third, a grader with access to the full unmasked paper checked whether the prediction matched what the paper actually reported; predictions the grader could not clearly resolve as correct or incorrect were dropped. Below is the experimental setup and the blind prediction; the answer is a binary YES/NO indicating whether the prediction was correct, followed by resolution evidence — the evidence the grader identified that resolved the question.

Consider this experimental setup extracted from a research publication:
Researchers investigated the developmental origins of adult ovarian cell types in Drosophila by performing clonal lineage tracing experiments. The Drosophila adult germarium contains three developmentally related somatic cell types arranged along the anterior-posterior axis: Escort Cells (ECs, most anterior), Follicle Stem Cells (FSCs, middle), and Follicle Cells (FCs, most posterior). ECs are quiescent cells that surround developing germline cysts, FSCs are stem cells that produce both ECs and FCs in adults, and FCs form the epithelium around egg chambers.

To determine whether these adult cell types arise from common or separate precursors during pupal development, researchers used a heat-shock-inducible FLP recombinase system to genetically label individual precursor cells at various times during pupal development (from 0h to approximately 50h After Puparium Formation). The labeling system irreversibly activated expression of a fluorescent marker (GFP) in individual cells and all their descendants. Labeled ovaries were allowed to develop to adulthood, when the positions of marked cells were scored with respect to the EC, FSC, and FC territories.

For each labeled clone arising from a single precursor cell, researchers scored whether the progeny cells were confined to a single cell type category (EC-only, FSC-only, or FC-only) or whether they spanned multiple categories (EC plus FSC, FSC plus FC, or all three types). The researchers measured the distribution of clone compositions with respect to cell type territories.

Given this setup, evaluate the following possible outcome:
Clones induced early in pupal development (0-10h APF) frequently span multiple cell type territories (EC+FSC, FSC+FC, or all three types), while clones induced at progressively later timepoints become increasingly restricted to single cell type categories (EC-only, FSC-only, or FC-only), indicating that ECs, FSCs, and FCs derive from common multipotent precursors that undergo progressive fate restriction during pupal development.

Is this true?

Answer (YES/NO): YES